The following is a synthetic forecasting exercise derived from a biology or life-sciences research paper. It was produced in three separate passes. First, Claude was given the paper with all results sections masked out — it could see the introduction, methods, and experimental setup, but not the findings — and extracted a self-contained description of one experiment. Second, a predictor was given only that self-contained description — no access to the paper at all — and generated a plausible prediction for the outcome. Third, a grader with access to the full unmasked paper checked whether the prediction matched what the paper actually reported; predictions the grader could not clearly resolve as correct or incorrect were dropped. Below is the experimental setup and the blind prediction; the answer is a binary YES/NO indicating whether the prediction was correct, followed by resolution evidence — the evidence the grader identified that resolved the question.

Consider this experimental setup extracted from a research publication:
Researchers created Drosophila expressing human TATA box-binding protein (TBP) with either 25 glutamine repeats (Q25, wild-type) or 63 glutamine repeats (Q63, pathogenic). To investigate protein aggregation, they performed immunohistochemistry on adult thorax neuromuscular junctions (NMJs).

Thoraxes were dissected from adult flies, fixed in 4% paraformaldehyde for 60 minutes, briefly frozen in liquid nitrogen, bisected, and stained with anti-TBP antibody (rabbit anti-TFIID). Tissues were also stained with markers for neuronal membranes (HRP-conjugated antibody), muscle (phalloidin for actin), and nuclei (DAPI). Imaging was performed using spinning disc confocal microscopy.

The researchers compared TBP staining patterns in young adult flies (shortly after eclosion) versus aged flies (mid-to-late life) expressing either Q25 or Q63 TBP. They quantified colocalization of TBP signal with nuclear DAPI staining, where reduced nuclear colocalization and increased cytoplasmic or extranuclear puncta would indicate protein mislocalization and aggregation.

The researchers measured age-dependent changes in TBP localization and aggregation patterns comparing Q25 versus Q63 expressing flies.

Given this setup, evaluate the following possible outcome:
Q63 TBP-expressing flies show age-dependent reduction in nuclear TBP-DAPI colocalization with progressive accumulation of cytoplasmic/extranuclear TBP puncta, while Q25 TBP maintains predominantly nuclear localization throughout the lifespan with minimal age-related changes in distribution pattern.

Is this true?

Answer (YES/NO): NO